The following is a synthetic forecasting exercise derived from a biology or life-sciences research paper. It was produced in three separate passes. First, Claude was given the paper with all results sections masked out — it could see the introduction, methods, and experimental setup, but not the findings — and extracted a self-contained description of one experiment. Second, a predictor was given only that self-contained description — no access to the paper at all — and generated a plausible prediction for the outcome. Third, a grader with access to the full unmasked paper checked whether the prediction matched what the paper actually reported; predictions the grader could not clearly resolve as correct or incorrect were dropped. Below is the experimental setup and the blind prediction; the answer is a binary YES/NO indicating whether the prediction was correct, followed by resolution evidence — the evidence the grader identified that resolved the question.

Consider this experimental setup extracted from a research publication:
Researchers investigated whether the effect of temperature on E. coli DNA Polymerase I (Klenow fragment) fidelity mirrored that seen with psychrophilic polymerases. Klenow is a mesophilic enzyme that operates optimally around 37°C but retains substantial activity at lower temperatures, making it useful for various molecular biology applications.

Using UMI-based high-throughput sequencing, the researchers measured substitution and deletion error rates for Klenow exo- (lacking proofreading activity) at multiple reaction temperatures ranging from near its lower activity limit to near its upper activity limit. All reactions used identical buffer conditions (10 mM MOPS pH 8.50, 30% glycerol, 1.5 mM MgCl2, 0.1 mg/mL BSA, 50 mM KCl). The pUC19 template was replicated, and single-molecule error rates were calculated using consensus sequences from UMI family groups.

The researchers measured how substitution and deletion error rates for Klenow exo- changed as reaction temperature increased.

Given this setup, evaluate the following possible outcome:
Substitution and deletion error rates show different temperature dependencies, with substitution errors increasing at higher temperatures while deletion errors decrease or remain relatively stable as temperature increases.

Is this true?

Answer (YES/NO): NO